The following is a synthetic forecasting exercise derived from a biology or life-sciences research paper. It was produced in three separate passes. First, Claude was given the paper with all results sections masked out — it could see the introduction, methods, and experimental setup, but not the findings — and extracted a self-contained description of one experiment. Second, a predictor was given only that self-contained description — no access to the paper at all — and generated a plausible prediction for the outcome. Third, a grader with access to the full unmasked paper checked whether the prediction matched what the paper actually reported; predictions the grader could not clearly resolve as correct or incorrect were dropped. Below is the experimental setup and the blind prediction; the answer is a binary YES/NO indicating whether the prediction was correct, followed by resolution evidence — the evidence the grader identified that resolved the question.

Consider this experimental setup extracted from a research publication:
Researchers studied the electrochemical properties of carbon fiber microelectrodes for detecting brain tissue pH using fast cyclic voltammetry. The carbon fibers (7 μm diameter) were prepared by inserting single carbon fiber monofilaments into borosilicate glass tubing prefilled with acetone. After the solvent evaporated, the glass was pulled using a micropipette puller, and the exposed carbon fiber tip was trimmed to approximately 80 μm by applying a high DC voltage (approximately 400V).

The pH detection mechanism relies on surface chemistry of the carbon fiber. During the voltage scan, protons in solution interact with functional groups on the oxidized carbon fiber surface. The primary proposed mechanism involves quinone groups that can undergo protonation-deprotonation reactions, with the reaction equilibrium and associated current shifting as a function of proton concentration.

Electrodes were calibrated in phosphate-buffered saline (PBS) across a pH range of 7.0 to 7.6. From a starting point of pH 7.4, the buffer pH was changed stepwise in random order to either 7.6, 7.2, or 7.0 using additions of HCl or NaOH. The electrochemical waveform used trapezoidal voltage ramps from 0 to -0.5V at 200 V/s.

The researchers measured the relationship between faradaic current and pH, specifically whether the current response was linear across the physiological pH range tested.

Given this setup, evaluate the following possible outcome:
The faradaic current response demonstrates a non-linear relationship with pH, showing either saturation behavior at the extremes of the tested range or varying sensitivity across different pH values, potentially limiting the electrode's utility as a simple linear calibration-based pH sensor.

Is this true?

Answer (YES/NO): NO